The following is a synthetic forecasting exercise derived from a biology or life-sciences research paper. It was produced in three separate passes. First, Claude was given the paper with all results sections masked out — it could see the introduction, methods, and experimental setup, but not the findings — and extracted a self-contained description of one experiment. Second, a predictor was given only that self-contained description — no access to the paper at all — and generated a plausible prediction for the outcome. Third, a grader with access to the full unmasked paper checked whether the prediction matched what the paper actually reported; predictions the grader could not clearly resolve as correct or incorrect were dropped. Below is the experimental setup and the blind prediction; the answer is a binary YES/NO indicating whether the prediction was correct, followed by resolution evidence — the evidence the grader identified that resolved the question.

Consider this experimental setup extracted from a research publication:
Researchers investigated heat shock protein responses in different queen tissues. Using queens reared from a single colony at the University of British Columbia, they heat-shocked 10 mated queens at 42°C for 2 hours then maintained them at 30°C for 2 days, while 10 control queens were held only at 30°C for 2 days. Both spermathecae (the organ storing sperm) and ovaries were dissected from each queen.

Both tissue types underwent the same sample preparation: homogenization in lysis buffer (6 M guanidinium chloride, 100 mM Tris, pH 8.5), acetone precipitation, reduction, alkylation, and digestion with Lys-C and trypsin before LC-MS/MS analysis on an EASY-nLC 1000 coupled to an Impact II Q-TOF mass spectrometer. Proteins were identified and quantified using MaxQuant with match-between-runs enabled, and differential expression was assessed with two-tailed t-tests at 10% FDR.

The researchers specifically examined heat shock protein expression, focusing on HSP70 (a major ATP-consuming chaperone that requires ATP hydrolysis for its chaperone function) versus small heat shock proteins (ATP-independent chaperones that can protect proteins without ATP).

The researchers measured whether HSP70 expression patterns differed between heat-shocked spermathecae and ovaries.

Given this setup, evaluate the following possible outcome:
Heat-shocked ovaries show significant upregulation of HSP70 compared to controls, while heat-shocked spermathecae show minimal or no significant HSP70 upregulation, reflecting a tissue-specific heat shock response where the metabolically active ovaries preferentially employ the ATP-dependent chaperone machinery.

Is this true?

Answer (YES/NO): YES